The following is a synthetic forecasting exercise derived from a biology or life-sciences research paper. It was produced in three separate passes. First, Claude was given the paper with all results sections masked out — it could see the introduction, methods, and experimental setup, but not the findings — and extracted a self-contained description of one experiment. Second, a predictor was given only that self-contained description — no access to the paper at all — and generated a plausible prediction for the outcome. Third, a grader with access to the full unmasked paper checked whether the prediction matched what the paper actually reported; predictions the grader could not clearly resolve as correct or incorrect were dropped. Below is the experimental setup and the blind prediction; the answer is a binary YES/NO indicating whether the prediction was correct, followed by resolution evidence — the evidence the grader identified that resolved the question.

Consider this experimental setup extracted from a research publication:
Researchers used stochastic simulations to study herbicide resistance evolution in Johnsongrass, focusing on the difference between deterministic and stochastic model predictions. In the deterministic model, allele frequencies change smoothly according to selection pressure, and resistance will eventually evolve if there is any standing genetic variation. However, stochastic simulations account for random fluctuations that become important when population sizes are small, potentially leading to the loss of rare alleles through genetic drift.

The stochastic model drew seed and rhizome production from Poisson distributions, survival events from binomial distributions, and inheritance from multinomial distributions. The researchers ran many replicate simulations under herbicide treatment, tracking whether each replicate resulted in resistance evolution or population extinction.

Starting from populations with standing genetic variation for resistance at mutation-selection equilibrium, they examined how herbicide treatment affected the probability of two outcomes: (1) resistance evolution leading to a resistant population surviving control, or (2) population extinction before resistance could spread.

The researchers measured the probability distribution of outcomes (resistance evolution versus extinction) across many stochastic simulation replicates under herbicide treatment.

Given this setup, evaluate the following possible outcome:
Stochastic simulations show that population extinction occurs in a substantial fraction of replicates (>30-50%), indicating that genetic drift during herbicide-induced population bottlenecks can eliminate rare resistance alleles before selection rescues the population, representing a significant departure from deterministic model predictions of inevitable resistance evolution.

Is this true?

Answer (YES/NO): NO